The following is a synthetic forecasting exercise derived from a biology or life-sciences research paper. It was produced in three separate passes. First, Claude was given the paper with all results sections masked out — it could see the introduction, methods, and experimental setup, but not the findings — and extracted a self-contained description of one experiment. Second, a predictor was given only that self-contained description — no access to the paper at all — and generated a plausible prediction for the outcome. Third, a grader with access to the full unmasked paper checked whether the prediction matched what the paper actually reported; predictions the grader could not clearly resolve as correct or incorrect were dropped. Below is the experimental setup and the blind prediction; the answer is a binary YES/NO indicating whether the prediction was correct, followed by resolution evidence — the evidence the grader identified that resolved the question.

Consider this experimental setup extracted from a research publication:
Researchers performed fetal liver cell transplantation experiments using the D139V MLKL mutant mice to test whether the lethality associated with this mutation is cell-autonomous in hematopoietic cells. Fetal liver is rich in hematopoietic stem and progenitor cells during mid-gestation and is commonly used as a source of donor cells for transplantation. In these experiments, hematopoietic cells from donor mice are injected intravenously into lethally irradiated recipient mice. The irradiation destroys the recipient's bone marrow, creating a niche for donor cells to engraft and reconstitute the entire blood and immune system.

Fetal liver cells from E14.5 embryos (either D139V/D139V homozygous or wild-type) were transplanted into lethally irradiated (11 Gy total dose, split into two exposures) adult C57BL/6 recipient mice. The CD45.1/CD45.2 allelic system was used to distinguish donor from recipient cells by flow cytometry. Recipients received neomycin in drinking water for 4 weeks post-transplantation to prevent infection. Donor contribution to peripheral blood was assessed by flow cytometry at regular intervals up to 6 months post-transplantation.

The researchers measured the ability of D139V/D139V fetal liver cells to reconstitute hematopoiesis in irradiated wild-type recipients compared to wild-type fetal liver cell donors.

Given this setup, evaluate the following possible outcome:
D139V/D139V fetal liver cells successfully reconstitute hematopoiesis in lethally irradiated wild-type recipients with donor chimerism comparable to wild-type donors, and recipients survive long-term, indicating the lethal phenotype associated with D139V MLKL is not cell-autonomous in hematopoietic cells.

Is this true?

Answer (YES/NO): NO